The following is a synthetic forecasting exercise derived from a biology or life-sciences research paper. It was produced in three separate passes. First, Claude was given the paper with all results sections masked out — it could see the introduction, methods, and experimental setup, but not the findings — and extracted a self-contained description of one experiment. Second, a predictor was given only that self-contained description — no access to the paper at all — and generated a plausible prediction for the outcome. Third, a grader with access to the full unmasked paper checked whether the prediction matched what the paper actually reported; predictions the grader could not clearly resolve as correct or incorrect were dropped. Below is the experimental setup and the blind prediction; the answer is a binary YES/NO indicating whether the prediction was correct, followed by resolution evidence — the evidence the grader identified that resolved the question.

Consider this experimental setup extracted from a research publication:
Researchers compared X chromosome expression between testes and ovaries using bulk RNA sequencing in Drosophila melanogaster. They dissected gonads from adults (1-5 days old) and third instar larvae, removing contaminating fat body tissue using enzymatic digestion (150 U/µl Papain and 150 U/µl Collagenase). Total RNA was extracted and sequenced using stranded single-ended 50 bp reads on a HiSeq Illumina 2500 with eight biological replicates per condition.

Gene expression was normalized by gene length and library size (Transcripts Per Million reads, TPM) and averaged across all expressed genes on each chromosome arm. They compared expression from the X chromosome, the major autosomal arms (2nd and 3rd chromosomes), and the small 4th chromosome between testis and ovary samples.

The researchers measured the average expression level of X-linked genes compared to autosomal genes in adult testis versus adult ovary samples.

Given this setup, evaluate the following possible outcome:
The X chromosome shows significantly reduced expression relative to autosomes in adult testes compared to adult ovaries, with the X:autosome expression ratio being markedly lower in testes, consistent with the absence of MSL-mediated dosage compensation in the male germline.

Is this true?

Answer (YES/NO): YES